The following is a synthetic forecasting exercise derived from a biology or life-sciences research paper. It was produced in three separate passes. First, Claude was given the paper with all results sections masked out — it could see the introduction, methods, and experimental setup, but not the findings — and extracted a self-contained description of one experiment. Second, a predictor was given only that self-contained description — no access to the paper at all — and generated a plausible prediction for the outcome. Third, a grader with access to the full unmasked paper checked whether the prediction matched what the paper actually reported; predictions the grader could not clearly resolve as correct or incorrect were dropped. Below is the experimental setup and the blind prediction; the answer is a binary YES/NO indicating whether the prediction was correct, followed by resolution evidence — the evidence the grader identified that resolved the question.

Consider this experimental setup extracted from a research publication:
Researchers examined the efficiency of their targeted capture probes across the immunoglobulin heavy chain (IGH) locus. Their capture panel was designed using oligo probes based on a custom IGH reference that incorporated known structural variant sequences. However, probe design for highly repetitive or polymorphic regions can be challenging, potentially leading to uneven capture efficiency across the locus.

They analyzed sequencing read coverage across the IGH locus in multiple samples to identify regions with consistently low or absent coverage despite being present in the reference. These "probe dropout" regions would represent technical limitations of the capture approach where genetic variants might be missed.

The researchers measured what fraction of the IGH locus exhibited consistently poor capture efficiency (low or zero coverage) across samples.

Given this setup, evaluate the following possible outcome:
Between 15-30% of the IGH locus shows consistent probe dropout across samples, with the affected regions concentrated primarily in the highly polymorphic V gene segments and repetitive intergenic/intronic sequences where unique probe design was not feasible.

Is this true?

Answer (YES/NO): NO